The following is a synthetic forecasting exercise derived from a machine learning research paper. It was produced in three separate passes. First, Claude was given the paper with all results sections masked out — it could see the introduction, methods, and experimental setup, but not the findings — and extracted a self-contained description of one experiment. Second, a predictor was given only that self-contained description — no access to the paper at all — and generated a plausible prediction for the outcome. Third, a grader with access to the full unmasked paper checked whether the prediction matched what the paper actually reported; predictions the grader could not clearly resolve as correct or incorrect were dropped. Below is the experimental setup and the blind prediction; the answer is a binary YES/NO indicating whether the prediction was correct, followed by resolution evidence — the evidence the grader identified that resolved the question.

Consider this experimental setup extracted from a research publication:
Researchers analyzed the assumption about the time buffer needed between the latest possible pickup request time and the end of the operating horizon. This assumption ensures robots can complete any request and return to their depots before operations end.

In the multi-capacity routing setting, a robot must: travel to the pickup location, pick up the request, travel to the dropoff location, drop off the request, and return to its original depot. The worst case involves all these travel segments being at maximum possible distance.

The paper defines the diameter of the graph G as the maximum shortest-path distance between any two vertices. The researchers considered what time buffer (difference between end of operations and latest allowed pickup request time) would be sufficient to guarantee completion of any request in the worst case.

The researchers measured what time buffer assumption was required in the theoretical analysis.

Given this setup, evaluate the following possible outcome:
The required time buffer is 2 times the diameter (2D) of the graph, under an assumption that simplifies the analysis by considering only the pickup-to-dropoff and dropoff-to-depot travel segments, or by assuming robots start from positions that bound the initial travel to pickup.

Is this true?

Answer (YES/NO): NO